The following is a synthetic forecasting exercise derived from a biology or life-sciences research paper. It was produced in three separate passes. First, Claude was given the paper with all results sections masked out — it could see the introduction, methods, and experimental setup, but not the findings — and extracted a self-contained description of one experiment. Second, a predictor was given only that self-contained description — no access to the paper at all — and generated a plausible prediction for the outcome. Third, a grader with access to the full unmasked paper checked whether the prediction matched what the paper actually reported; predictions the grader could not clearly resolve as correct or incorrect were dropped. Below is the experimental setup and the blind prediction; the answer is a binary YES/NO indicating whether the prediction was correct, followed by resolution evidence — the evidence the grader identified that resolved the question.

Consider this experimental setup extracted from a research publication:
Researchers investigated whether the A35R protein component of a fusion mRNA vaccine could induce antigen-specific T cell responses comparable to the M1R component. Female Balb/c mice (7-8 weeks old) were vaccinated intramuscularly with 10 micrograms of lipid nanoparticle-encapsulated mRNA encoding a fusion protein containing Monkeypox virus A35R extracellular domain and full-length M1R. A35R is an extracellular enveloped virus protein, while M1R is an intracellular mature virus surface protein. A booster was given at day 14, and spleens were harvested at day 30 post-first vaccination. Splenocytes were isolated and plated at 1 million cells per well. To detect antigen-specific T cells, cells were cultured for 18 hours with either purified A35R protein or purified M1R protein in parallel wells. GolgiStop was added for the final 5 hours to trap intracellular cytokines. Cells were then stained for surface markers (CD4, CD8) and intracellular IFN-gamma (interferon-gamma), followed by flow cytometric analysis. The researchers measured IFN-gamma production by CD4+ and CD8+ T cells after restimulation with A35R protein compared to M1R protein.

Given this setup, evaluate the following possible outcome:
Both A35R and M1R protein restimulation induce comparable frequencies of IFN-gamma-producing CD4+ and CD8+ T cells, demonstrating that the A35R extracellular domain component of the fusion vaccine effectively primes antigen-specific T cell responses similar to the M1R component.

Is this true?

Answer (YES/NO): NO